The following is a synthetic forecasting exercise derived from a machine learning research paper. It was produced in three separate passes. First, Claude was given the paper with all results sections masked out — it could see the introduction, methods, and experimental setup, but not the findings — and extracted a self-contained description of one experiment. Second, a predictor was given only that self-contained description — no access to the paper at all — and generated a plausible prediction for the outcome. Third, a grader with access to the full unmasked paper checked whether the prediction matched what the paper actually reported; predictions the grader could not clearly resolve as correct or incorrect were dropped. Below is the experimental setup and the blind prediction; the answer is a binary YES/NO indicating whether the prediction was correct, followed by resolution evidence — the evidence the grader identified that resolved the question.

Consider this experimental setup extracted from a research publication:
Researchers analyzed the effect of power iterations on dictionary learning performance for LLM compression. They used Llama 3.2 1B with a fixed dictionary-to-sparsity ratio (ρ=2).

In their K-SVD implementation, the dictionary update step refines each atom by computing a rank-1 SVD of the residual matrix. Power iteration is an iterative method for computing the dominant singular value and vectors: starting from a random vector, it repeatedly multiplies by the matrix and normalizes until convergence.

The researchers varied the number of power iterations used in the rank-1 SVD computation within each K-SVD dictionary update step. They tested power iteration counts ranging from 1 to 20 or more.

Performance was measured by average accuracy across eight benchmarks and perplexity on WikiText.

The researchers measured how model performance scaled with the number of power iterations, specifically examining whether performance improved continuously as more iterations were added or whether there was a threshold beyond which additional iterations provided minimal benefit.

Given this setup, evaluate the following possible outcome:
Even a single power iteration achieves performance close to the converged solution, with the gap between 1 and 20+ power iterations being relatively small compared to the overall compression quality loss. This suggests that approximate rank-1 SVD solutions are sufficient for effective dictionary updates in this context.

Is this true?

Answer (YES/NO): NO